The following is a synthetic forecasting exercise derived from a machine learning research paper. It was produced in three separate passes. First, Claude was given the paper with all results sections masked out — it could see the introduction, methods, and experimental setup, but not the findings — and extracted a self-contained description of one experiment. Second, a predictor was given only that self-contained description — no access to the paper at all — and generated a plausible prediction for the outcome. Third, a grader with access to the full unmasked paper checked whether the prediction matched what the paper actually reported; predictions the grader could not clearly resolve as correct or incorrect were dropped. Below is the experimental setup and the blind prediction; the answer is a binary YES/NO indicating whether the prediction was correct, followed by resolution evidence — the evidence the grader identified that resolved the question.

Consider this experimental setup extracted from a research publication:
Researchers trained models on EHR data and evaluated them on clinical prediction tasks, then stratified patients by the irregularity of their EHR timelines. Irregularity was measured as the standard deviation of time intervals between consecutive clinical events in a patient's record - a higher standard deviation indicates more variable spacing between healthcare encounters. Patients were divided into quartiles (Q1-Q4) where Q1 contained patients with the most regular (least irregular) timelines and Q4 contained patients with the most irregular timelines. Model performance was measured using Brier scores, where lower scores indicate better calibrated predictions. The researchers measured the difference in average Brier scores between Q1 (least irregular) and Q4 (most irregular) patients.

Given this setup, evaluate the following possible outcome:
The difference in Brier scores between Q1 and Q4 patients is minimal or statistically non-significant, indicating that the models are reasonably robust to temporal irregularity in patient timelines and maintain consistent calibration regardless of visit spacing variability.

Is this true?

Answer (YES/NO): NO